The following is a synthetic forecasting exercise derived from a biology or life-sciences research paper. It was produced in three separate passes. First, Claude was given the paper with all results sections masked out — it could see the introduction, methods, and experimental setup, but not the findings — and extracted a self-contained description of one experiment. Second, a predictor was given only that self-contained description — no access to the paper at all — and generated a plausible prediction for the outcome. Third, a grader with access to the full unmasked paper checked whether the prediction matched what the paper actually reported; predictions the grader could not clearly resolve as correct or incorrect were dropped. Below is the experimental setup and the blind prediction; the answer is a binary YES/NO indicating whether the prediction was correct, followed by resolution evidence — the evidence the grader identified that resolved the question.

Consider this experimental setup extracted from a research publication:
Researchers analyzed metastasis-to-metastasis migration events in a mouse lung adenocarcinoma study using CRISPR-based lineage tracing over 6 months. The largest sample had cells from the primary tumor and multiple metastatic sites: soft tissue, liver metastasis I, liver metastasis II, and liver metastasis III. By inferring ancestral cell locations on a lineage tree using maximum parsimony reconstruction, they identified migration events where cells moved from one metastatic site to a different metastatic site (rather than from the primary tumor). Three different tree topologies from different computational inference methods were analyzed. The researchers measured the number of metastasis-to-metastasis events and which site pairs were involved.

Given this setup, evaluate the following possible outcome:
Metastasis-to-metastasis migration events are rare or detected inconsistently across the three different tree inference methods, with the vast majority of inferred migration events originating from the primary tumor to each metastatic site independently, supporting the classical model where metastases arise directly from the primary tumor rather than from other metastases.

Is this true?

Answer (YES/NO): NO